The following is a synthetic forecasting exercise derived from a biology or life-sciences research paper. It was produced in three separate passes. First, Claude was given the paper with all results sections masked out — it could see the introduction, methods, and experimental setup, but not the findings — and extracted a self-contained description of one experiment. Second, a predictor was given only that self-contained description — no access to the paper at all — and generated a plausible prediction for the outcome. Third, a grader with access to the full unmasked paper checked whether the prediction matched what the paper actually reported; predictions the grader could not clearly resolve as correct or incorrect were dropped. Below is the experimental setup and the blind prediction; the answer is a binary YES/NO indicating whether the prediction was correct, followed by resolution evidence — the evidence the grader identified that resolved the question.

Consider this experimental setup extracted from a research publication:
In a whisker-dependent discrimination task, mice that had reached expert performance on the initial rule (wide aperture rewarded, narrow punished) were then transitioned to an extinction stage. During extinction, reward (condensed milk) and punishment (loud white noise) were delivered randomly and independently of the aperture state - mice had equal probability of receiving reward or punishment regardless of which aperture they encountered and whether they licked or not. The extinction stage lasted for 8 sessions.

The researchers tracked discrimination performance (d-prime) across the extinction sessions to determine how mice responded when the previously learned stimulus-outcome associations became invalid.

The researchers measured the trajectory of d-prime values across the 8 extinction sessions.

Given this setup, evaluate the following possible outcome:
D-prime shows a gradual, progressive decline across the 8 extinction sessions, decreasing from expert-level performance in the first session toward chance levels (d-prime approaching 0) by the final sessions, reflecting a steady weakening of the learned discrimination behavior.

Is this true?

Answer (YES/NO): NO